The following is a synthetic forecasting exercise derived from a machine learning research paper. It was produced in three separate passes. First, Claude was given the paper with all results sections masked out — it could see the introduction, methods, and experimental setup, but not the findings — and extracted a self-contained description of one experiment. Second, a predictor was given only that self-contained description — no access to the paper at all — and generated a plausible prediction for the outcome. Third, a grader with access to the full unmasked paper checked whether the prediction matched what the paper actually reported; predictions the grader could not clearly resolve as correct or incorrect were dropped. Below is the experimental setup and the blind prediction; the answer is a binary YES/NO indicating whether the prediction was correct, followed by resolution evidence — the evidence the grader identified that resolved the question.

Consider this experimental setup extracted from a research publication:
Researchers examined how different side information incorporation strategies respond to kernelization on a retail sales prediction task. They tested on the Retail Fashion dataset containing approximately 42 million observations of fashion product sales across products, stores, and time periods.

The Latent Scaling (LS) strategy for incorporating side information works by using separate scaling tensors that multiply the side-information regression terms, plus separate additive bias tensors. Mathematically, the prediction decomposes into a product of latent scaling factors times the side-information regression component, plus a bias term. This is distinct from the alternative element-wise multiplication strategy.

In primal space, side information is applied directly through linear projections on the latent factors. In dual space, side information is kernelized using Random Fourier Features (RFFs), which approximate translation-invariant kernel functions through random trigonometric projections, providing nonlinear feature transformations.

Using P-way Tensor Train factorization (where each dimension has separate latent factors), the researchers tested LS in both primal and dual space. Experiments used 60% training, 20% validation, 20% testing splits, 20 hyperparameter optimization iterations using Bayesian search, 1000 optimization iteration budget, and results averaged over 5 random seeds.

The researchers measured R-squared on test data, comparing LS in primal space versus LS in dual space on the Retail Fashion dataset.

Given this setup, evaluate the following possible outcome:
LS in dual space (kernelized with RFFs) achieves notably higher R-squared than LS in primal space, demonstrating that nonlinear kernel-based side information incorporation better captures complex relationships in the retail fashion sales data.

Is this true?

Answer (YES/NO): NO